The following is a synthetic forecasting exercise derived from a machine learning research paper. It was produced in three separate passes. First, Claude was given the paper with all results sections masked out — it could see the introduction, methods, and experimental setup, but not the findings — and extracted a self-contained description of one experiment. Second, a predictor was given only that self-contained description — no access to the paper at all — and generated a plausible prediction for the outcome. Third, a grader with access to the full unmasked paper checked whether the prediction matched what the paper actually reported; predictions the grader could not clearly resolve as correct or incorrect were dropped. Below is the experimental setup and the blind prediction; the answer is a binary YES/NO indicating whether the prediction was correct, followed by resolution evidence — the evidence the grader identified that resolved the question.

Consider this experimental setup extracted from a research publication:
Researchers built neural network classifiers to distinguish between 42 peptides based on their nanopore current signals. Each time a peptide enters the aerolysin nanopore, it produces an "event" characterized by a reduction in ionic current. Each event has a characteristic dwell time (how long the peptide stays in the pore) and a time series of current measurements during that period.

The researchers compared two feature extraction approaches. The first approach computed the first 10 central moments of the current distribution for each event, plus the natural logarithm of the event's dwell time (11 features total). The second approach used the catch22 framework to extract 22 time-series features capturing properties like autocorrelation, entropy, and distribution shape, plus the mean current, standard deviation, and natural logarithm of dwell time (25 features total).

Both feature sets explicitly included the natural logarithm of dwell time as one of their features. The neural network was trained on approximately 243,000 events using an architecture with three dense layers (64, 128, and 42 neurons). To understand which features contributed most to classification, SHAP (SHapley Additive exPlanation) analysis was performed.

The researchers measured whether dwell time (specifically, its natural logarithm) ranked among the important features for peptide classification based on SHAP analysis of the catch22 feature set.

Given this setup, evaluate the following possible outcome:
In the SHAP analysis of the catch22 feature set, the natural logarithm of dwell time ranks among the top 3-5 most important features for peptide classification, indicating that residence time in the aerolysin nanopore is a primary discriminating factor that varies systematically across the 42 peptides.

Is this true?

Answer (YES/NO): NO